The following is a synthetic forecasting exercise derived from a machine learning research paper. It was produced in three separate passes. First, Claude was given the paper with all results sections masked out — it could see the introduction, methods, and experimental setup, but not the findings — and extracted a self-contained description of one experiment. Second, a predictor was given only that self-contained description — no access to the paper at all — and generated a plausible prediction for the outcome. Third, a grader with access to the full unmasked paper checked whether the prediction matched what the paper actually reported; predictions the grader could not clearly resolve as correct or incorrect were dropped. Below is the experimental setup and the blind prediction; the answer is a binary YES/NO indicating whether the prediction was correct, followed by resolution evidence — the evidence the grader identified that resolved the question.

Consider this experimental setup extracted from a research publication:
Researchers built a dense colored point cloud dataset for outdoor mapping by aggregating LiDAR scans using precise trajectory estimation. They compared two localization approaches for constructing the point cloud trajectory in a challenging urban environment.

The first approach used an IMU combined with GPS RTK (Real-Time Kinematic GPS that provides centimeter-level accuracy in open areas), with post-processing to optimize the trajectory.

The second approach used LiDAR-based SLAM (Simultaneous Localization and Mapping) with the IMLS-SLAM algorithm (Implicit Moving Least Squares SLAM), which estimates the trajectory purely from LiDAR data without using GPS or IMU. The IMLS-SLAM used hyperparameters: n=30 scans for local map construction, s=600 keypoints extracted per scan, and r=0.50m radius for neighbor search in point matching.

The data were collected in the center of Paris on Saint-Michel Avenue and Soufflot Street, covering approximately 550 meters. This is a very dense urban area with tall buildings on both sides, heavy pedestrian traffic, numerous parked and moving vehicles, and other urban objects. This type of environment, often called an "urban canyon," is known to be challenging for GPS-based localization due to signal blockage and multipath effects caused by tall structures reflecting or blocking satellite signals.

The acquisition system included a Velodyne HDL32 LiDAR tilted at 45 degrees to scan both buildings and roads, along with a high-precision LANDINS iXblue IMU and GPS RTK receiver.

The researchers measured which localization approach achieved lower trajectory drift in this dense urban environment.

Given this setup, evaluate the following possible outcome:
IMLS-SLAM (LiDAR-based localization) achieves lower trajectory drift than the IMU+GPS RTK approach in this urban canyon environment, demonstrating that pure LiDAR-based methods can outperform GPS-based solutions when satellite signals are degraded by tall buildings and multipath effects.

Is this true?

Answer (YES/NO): YES